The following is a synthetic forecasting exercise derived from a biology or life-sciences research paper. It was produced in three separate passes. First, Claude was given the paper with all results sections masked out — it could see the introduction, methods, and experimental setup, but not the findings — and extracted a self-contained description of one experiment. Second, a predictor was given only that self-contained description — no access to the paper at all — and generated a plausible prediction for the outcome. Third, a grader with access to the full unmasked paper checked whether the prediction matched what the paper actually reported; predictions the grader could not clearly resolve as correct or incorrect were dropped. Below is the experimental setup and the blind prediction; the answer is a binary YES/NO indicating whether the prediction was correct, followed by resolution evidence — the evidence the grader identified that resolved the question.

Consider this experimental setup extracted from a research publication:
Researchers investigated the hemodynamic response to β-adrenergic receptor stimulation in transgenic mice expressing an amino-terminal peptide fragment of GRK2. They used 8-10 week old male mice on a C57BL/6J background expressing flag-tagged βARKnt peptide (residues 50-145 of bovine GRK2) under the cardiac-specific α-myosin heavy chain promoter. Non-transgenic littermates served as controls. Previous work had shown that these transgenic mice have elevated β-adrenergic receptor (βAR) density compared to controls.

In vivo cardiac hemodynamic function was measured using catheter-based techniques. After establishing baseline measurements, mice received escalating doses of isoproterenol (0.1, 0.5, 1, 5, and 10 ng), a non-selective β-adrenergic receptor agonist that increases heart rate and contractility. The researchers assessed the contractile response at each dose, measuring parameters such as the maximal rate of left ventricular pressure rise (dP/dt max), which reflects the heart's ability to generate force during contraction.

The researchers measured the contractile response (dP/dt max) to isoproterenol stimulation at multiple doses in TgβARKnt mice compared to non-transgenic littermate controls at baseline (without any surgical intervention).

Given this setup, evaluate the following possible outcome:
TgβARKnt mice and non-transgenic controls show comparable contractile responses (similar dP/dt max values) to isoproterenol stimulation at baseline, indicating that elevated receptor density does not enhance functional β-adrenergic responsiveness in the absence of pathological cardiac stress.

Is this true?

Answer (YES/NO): YES